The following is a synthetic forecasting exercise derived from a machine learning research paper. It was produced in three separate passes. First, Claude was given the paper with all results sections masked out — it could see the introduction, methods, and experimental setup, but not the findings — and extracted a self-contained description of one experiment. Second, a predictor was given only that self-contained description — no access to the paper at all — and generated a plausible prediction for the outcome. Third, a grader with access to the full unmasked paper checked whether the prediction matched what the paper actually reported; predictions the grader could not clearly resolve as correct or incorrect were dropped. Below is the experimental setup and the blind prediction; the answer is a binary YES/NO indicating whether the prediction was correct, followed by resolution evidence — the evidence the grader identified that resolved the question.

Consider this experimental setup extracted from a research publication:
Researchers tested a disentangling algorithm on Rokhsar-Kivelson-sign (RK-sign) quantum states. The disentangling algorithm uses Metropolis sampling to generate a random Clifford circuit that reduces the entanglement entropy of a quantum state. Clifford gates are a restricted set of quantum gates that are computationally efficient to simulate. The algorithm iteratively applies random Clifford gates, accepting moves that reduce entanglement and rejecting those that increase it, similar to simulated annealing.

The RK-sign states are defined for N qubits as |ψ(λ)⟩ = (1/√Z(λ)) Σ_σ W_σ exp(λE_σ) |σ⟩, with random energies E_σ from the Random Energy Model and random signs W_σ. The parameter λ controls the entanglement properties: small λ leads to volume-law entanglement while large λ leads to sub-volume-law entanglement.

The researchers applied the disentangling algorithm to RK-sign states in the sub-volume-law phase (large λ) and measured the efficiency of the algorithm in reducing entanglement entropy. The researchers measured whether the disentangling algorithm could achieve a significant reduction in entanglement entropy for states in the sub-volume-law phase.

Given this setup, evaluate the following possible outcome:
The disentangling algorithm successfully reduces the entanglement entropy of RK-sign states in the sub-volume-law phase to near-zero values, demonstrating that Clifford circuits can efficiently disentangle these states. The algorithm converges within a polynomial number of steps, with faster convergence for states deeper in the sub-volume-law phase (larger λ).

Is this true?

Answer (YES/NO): NO